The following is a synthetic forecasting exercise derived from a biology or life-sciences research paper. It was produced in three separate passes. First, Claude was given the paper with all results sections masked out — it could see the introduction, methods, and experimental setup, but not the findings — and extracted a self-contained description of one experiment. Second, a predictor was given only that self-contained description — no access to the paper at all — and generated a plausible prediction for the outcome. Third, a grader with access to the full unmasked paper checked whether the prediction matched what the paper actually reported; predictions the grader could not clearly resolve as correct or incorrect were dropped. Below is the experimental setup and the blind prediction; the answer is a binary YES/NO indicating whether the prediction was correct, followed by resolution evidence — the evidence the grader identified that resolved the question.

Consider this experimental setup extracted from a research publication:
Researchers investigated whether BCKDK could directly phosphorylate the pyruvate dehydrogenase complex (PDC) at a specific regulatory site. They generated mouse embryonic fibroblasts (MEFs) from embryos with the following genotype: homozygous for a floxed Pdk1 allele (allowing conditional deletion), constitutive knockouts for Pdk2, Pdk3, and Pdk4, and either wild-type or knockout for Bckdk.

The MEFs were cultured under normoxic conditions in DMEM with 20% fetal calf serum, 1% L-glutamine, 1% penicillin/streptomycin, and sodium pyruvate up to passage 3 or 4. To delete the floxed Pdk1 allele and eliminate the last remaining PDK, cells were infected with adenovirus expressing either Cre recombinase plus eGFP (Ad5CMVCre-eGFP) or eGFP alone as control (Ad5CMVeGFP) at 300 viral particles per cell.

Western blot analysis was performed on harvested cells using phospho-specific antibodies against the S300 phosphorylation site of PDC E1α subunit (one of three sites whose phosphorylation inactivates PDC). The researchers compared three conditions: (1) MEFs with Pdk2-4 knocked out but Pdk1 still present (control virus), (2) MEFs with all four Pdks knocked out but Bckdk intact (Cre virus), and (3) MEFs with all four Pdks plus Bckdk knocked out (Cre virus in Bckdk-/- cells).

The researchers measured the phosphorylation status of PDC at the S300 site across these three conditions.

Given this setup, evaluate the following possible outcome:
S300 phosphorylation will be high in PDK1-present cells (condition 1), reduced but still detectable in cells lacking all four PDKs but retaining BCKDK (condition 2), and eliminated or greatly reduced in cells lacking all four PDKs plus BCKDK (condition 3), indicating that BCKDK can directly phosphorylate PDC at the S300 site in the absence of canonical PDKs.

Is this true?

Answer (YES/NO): YES